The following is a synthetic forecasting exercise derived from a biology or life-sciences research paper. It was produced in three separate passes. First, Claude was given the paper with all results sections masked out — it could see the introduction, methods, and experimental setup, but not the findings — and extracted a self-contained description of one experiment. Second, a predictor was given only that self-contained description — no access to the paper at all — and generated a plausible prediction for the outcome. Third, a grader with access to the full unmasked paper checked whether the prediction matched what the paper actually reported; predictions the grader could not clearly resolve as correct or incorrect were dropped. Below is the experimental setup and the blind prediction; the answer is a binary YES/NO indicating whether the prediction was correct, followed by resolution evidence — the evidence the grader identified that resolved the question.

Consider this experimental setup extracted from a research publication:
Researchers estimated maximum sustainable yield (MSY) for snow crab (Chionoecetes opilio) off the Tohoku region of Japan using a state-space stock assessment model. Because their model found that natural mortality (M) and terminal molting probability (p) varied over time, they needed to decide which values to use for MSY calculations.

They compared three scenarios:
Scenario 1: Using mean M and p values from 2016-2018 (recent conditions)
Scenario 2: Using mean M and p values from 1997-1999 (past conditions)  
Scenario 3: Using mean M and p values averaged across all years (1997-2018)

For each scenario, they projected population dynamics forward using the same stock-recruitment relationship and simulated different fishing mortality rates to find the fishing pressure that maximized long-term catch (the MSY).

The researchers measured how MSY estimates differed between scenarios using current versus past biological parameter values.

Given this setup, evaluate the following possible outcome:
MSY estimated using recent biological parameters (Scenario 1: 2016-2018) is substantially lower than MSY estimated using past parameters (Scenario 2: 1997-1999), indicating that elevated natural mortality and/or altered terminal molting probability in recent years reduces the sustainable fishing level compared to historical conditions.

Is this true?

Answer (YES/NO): NO